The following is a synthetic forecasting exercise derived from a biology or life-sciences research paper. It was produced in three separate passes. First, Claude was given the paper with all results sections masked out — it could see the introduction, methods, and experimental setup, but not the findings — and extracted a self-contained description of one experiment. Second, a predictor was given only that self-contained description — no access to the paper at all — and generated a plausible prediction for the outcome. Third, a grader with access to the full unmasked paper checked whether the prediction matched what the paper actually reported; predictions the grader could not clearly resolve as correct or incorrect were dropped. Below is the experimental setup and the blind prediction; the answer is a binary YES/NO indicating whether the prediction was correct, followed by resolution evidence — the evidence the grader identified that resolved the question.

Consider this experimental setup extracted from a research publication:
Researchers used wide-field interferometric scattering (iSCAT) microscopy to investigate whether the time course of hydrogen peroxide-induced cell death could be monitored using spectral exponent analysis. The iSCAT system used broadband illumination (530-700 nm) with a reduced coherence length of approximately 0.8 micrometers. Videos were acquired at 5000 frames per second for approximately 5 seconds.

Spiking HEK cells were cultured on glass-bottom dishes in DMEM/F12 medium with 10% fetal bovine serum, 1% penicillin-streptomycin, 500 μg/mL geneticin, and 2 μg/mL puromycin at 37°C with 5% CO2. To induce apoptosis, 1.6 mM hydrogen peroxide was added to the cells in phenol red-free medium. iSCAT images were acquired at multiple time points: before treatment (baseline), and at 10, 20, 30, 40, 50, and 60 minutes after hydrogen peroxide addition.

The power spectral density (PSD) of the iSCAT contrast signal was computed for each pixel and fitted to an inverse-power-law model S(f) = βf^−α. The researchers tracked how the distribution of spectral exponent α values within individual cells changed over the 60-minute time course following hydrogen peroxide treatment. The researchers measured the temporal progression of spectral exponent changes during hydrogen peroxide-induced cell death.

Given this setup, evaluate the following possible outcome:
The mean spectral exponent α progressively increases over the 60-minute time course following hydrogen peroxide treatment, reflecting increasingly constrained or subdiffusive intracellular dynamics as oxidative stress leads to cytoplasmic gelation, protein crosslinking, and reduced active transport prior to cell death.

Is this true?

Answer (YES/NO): NO